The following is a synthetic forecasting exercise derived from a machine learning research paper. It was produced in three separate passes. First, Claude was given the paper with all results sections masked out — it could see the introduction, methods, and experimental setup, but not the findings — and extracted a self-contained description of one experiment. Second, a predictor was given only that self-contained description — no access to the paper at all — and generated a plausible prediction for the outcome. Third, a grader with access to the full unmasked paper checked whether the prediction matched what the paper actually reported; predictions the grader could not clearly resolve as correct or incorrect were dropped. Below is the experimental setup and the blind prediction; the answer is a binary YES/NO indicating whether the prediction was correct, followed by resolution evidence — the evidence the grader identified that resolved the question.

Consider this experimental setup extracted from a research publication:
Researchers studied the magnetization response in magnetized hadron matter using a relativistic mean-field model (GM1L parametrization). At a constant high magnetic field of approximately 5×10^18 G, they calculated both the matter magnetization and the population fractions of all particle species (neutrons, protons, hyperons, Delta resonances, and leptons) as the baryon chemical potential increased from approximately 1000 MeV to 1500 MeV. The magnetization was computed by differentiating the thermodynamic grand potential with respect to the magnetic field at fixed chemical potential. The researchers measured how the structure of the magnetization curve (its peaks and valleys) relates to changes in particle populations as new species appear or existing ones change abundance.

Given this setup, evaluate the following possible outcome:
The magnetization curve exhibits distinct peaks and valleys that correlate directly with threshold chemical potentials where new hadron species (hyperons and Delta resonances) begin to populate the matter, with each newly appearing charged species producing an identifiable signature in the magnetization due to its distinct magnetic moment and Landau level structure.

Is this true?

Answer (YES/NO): YES